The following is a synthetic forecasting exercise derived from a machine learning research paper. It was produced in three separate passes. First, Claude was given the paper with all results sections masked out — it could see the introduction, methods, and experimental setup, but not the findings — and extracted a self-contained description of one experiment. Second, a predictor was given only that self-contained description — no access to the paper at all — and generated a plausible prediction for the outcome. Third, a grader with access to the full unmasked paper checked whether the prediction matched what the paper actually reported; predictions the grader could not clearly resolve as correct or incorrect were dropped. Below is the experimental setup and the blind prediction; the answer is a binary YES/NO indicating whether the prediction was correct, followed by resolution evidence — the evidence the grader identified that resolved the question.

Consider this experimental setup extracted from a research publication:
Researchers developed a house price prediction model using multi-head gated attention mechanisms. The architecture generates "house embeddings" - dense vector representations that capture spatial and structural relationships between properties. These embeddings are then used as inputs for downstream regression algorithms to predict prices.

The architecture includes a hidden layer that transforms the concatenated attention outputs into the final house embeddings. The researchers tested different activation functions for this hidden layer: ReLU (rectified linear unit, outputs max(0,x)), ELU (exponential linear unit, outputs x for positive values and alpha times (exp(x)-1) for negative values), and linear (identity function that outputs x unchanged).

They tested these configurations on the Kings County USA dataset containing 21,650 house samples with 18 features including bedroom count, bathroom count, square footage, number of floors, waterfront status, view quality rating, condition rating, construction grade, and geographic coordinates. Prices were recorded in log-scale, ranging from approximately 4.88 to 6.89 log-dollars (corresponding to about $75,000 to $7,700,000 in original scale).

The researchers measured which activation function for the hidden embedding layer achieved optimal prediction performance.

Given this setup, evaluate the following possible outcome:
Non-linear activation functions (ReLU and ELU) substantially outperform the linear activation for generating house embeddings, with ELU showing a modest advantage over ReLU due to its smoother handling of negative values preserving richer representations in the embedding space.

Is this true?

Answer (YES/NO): NO